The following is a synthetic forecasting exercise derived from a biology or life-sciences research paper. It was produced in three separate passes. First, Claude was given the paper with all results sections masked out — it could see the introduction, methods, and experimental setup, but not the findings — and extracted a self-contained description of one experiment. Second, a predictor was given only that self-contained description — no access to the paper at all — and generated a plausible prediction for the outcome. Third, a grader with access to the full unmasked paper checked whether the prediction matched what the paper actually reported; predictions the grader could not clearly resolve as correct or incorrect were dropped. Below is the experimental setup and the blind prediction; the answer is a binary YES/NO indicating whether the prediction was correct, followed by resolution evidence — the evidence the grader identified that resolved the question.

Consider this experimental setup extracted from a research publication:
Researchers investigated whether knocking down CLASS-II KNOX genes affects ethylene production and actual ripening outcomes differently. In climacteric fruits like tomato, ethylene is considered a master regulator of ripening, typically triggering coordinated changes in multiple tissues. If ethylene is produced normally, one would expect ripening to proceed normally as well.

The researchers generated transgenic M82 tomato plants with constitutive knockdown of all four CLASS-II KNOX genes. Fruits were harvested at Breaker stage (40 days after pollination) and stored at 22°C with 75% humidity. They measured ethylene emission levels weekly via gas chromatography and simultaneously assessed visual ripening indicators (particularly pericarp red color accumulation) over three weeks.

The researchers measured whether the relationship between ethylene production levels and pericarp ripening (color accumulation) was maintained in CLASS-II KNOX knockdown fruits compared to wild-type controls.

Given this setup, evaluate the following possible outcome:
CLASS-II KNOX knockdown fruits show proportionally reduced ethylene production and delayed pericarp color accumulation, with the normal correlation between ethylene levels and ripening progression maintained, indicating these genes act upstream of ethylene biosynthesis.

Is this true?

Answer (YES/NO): NO